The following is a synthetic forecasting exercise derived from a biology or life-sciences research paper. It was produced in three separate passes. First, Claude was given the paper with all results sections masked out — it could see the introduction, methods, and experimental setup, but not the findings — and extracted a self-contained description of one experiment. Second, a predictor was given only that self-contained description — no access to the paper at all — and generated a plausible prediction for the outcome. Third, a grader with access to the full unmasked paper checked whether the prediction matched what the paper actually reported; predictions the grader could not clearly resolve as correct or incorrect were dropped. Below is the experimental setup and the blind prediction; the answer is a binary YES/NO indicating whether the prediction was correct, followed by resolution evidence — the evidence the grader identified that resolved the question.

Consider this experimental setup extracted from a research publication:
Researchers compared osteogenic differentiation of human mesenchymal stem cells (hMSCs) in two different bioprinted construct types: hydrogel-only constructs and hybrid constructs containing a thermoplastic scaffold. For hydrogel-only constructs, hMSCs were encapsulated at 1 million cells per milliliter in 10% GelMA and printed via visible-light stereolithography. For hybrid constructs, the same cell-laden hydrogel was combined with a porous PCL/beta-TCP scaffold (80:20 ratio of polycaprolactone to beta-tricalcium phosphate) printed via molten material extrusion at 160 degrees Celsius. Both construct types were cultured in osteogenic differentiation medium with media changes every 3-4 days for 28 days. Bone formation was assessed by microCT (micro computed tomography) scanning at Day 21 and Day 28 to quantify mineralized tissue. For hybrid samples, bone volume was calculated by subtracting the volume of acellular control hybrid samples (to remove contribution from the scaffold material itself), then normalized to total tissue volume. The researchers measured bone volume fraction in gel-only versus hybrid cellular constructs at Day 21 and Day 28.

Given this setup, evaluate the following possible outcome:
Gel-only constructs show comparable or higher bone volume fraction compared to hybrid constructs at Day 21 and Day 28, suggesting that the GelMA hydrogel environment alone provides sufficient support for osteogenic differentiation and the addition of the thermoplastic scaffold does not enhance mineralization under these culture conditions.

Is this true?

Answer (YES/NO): NO